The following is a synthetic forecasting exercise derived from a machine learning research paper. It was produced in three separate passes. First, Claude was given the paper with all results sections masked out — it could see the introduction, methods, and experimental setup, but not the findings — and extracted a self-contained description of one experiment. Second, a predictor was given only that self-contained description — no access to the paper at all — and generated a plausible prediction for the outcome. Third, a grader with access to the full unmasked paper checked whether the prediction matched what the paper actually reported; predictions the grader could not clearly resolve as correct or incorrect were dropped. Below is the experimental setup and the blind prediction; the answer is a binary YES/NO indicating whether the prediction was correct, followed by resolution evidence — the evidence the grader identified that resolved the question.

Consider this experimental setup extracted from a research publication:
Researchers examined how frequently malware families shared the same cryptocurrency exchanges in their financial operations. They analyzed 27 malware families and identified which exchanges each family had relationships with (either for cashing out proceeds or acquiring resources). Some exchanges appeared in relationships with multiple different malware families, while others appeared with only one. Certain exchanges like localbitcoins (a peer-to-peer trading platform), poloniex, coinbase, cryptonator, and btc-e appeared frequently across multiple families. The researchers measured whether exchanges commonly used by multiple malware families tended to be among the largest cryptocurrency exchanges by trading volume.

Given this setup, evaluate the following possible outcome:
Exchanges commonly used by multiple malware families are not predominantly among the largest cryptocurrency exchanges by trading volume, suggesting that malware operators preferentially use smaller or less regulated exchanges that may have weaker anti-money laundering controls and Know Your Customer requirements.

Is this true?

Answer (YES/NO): YES